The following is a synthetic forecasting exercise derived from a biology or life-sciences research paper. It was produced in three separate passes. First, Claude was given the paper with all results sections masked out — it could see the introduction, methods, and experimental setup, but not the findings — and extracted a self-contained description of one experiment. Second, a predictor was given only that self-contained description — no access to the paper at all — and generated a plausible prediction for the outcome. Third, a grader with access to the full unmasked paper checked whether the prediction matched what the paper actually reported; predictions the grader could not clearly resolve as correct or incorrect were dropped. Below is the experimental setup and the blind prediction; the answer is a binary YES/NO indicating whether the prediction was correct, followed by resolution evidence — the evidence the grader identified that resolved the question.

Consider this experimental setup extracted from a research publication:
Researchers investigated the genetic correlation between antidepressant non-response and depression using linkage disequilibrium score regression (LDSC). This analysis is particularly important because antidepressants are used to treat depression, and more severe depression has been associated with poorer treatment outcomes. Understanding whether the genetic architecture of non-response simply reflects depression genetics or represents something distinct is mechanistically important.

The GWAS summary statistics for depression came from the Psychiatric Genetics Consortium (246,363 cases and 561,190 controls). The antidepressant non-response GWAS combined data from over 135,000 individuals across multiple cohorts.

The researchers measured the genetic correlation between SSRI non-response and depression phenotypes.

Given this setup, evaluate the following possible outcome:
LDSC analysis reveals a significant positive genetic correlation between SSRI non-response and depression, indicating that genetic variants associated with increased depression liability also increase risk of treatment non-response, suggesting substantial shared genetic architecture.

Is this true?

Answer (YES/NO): YES